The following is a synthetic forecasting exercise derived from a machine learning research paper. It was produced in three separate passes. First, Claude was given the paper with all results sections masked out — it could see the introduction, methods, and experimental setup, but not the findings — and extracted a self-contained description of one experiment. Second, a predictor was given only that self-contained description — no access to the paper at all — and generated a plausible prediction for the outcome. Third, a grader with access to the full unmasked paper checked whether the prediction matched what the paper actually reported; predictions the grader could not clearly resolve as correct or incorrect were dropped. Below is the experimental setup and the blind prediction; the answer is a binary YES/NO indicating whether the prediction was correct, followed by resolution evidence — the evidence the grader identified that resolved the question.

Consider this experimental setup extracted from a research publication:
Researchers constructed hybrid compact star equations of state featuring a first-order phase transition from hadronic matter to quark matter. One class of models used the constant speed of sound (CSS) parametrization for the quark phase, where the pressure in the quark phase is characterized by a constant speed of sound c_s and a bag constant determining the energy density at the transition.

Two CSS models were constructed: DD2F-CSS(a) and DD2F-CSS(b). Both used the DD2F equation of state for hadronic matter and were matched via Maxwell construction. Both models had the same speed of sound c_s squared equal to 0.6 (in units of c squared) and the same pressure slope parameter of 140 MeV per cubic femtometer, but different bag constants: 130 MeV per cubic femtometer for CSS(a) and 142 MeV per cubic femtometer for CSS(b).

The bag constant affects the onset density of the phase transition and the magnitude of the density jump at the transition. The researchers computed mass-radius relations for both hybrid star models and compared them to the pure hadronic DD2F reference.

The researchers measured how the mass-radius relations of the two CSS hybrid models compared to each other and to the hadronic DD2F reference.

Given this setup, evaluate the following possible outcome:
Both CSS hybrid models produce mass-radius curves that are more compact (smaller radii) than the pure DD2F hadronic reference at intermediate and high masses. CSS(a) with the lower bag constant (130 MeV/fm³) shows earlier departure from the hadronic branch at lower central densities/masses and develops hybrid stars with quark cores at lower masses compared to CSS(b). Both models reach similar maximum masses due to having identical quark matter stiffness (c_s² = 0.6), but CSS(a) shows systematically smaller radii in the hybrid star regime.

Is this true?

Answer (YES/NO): NO